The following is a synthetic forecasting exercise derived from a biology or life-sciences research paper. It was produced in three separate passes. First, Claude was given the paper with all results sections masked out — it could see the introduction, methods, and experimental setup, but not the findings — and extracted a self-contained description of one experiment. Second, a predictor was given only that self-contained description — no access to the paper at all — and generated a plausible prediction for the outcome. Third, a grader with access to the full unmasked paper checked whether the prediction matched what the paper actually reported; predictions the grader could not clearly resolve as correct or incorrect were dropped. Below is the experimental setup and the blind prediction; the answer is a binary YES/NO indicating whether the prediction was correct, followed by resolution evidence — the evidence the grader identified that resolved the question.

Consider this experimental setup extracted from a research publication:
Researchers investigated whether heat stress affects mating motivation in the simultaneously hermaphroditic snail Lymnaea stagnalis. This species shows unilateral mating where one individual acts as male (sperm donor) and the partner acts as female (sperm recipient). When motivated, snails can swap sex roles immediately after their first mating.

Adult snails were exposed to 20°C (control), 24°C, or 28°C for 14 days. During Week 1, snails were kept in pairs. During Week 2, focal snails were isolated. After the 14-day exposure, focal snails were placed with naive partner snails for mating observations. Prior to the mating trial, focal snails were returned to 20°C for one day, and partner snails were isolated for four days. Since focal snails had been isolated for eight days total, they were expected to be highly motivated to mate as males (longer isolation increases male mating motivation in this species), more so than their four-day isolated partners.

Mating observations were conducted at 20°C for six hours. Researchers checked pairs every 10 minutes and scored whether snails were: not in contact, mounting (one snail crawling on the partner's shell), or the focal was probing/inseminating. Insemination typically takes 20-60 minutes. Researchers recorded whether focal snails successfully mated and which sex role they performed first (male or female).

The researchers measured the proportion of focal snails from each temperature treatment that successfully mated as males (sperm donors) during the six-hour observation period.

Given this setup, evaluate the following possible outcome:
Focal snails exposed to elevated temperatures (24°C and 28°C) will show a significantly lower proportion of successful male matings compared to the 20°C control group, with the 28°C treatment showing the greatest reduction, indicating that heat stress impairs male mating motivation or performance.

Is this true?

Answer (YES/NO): NO